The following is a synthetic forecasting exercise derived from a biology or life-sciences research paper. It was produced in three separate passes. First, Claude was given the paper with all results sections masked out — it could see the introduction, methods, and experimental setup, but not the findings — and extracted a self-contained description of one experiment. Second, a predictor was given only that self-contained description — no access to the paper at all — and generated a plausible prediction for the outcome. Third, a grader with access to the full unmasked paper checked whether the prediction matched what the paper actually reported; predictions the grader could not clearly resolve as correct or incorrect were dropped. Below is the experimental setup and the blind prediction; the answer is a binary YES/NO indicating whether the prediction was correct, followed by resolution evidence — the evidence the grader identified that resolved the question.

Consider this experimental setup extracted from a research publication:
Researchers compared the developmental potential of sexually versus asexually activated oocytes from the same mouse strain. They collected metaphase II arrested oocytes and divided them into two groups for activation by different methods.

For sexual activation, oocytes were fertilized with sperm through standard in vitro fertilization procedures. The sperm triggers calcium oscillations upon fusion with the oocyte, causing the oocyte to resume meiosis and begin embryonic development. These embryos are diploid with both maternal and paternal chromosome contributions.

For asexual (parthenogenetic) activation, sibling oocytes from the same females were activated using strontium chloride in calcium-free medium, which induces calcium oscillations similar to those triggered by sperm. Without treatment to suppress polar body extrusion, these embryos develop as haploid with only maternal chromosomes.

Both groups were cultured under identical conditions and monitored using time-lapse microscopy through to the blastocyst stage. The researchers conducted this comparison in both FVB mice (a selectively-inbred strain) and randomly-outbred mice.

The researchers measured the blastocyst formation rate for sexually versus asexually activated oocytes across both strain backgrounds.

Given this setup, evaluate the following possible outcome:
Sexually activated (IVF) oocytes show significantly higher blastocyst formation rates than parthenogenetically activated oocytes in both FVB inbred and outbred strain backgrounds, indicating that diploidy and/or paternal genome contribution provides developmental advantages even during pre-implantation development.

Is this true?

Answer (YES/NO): NO